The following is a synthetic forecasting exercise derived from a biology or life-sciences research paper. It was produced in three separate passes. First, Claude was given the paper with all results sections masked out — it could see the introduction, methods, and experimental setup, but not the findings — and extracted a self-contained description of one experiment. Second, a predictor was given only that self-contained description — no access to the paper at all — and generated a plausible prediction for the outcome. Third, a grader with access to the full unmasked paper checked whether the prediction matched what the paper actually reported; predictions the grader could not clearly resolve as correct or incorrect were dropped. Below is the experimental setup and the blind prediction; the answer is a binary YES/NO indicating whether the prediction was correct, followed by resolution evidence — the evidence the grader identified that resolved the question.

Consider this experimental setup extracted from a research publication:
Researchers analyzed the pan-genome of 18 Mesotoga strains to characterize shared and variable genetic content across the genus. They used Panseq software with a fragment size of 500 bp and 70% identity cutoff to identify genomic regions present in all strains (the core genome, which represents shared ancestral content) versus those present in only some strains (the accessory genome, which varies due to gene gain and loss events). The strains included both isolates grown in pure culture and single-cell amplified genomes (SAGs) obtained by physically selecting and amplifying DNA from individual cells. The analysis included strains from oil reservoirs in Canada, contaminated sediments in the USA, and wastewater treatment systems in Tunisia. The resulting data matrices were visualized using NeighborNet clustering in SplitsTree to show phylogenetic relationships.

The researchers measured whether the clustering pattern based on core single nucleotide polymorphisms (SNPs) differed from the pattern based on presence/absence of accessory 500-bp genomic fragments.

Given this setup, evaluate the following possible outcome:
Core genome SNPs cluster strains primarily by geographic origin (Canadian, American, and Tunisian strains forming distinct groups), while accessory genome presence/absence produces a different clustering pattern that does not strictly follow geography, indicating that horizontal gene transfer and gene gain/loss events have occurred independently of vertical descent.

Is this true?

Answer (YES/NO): NO